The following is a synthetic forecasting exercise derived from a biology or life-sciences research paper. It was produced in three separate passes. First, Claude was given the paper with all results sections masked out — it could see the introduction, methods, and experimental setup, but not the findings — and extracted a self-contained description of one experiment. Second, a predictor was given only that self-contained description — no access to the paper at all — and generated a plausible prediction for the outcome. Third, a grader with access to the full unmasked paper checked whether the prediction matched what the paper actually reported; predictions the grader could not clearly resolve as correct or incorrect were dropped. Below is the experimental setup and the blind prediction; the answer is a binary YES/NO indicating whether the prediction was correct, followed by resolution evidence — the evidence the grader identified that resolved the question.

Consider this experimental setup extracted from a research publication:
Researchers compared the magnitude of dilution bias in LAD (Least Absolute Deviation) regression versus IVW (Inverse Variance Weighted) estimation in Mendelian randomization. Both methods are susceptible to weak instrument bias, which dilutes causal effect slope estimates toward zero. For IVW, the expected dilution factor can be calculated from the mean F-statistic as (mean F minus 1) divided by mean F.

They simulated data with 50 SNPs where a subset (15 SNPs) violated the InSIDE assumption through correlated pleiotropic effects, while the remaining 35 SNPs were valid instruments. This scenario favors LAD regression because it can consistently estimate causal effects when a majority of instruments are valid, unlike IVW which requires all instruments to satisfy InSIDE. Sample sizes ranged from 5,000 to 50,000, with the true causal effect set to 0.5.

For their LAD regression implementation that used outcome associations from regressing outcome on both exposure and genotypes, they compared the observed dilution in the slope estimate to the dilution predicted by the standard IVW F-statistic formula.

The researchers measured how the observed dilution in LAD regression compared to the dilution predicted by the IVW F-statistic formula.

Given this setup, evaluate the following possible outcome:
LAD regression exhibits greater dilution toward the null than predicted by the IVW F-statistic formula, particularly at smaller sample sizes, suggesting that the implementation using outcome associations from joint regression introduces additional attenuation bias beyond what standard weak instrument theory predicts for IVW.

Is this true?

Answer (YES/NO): NO